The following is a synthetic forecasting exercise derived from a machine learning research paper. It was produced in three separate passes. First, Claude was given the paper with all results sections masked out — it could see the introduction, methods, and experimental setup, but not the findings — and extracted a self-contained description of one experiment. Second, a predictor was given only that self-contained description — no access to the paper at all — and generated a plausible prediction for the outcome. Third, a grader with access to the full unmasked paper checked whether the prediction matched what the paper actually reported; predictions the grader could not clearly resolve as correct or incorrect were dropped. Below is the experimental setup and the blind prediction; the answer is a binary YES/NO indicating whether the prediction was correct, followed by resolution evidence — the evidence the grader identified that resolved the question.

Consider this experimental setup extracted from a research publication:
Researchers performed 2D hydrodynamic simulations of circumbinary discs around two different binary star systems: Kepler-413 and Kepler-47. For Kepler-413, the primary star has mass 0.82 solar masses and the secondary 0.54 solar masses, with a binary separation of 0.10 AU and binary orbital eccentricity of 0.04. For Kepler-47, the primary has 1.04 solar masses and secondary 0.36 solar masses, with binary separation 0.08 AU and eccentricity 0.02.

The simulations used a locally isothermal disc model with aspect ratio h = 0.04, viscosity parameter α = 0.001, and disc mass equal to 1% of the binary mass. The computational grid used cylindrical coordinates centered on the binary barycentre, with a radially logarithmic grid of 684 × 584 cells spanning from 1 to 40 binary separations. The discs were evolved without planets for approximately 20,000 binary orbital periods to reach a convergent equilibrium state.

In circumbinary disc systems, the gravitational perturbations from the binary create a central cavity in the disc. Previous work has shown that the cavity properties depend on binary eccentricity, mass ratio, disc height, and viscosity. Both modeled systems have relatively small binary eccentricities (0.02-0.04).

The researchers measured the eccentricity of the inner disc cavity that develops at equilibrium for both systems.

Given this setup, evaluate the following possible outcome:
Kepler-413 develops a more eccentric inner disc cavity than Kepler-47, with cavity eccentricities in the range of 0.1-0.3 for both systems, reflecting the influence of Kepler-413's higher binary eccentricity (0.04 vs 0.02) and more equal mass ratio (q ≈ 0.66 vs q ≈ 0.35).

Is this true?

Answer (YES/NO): NO